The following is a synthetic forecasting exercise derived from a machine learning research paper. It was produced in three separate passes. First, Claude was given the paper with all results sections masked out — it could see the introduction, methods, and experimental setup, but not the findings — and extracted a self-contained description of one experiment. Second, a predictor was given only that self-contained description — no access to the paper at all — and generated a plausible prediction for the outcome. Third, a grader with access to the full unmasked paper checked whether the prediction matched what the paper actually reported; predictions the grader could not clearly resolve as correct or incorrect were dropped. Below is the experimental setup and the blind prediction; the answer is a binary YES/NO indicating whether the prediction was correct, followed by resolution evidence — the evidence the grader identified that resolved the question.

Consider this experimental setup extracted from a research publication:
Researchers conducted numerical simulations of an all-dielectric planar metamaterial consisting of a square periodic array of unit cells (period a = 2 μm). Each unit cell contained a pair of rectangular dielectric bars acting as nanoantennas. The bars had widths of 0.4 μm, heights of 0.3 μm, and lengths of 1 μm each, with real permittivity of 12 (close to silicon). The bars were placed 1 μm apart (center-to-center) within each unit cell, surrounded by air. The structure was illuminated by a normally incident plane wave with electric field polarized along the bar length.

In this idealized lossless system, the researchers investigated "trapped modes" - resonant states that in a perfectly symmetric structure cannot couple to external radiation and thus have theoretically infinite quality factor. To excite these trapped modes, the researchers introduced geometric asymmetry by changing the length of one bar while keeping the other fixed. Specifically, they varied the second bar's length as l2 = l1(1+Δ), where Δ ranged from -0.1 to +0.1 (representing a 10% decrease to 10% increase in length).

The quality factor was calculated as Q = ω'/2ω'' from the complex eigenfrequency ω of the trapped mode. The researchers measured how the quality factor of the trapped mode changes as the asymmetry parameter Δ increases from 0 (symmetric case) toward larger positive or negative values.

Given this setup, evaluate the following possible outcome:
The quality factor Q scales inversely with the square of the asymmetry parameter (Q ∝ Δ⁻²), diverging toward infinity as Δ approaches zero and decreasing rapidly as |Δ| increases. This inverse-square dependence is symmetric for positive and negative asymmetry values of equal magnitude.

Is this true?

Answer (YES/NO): YES